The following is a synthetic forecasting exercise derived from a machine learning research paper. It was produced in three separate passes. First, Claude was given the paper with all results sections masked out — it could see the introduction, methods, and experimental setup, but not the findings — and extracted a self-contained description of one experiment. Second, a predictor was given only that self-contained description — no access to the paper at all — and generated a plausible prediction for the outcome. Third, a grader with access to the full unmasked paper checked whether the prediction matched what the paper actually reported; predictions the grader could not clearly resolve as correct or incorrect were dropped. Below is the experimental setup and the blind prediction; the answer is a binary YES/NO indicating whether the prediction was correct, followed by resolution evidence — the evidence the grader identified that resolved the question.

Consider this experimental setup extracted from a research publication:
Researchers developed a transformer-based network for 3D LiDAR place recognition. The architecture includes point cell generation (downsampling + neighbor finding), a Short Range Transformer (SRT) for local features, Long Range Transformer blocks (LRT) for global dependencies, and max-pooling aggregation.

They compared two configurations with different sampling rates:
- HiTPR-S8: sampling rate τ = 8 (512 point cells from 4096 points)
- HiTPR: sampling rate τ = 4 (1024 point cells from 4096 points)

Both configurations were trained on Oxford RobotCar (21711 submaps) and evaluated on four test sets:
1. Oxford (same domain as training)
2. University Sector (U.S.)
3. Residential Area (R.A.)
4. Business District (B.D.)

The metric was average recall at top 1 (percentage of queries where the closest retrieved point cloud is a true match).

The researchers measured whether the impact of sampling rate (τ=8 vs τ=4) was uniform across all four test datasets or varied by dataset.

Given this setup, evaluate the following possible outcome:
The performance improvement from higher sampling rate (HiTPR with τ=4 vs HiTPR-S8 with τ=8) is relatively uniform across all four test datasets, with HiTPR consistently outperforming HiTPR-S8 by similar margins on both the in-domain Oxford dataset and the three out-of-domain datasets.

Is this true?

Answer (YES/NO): NO